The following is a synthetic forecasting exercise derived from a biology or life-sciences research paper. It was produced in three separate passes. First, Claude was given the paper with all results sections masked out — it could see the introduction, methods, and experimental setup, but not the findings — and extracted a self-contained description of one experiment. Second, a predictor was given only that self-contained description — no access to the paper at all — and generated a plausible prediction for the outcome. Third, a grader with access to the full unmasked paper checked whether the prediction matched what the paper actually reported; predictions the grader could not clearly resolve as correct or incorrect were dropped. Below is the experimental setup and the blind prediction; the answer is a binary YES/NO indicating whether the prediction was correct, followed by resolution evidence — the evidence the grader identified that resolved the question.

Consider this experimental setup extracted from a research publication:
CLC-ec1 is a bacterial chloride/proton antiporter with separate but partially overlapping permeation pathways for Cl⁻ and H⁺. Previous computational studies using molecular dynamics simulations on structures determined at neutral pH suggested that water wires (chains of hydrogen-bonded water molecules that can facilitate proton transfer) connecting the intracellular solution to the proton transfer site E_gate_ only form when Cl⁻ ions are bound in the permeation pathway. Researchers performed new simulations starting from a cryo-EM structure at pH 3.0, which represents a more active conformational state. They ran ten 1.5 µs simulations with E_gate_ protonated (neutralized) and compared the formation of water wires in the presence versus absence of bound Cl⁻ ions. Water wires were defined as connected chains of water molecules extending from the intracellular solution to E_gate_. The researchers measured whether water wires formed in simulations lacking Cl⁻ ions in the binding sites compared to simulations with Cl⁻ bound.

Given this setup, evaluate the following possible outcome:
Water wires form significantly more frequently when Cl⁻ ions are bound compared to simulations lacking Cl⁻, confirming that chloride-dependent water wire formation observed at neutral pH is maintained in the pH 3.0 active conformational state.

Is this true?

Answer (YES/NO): NO